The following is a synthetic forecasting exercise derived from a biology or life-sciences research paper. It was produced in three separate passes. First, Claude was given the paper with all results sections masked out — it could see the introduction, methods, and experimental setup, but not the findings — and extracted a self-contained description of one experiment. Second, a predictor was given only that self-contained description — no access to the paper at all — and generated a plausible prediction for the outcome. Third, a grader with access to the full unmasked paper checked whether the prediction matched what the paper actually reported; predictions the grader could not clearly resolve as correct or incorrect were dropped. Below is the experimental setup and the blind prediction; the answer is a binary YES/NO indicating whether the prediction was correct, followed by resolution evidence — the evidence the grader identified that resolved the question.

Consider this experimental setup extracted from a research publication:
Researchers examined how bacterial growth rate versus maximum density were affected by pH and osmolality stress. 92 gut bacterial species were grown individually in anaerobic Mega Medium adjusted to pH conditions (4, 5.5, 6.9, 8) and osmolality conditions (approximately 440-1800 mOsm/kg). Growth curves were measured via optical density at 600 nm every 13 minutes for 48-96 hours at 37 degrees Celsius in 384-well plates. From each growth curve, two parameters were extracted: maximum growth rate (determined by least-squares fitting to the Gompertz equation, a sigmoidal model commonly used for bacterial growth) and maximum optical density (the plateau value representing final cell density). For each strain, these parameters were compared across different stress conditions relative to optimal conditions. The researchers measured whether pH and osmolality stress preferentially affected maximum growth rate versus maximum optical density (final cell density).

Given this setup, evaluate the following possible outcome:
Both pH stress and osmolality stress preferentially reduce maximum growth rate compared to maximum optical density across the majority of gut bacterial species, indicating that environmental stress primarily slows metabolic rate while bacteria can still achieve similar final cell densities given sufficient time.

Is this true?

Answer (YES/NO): YES